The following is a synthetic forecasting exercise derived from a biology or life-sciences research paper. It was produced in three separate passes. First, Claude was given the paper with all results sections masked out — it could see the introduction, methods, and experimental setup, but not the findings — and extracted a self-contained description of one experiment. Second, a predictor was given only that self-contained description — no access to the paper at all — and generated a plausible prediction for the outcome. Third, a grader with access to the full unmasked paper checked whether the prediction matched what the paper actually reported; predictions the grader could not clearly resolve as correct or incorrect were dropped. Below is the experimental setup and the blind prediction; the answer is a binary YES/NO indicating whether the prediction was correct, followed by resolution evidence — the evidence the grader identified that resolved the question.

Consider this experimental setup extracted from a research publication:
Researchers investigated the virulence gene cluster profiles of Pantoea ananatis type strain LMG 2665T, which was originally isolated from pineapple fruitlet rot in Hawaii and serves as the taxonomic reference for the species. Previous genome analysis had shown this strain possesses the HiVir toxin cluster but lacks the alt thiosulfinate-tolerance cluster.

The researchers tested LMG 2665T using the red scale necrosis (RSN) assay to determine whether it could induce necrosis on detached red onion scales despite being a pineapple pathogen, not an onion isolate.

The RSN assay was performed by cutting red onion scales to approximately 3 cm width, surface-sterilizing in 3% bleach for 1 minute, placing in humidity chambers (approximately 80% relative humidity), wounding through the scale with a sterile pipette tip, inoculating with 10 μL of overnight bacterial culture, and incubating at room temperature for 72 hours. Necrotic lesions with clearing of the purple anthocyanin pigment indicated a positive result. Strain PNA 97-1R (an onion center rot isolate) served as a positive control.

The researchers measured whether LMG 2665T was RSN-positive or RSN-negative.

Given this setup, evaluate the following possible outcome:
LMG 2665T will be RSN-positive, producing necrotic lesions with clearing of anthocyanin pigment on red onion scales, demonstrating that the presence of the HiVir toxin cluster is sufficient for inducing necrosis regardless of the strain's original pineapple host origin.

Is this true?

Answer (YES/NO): YES